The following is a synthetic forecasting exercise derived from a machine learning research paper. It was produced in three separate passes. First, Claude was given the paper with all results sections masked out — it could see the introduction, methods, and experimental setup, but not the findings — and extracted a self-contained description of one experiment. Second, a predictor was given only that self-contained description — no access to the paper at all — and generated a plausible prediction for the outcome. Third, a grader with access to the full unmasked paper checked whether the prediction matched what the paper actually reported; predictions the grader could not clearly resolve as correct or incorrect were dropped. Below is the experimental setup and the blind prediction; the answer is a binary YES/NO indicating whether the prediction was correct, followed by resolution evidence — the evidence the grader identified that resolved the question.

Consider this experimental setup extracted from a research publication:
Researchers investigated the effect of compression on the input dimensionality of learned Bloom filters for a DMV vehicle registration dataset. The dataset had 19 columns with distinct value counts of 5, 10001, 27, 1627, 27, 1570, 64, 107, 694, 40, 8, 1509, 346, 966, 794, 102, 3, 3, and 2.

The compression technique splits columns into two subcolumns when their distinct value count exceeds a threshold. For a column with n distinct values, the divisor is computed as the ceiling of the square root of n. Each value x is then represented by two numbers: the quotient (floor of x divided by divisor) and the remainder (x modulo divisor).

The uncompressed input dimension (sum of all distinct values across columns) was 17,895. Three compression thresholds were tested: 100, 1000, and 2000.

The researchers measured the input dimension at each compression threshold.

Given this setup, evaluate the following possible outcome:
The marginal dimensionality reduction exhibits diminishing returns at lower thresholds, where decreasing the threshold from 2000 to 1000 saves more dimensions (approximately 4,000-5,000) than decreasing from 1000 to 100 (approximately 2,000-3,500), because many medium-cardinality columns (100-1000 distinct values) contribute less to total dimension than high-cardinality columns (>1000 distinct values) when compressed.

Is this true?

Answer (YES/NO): YES